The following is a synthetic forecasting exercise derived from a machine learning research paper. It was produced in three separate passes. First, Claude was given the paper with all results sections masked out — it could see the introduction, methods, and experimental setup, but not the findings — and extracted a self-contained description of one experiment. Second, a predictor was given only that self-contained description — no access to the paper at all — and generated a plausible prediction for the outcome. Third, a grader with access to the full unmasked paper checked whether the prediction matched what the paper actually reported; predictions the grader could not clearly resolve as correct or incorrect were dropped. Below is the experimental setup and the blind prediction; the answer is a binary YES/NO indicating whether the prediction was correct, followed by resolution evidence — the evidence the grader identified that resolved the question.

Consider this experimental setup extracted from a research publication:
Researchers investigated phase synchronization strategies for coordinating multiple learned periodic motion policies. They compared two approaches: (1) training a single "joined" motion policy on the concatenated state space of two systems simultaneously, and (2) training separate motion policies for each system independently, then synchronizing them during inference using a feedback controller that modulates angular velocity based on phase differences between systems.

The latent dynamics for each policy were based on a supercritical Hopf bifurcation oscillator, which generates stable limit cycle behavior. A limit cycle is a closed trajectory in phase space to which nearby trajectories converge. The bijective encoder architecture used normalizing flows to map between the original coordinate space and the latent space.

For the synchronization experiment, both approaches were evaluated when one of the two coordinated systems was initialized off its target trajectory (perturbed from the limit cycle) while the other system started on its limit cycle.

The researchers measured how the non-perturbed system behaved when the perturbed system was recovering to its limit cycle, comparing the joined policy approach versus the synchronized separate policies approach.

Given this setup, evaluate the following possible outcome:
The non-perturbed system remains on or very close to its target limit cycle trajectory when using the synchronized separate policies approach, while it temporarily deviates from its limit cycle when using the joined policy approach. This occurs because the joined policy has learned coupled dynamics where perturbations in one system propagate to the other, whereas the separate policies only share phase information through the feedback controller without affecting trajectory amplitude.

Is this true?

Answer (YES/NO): YES